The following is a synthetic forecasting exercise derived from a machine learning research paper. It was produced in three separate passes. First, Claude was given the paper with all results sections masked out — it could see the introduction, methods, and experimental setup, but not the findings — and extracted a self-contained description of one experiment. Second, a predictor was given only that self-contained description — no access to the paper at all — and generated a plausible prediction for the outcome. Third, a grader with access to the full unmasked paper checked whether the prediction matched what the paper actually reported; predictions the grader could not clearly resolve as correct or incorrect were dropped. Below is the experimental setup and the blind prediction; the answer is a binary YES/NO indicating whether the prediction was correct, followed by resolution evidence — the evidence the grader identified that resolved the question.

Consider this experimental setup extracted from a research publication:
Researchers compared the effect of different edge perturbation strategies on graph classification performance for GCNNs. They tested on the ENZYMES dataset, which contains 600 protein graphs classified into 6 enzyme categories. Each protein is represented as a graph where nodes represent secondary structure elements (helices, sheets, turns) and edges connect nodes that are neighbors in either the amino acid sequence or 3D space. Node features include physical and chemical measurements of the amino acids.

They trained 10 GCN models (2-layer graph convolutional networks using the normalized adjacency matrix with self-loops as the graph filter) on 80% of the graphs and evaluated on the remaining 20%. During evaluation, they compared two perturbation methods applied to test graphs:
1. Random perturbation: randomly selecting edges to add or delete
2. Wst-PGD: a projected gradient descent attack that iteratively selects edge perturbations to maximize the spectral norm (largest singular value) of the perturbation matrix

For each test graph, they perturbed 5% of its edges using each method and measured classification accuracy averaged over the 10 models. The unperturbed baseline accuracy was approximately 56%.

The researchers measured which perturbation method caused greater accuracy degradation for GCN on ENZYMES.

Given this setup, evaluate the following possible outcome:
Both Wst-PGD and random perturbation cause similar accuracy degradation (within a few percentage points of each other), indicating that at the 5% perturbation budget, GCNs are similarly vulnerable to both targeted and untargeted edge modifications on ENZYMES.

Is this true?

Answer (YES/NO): NO